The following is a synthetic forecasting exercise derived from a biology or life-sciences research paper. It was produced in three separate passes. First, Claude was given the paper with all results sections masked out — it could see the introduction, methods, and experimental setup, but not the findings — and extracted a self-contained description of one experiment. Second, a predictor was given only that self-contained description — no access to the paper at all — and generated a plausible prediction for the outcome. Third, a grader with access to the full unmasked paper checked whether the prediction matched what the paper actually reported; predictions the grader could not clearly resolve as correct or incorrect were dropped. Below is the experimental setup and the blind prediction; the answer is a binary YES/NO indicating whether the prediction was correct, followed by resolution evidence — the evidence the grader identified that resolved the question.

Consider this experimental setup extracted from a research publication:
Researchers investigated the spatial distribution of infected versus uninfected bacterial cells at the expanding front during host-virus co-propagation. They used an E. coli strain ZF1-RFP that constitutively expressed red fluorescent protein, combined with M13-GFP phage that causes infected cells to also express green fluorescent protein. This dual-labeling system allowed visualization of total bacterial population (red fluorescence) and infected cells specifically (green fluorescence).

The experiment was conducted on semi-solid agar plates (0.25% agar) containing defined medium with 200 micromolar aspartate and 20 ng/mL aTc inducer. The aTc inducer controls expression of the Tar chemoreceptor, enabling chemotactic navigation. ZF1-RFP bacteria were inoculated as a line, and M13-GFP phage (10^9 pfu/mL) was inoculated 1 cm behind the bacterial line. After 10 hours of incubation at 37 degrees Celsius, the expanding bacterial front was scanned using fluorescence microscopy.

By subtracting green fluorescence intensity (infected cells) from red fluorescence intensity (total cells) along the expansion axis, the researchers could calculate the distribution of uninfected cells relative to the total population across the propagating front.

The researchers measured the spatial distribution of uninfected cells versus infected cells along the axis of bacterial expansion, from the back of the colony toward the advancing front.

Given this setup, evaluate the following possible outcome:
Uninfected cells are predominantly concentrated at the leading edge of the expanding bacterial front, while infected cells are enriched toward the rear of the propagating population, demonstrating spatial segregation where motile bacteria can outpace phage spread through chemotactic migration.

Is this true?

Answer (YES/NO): YES